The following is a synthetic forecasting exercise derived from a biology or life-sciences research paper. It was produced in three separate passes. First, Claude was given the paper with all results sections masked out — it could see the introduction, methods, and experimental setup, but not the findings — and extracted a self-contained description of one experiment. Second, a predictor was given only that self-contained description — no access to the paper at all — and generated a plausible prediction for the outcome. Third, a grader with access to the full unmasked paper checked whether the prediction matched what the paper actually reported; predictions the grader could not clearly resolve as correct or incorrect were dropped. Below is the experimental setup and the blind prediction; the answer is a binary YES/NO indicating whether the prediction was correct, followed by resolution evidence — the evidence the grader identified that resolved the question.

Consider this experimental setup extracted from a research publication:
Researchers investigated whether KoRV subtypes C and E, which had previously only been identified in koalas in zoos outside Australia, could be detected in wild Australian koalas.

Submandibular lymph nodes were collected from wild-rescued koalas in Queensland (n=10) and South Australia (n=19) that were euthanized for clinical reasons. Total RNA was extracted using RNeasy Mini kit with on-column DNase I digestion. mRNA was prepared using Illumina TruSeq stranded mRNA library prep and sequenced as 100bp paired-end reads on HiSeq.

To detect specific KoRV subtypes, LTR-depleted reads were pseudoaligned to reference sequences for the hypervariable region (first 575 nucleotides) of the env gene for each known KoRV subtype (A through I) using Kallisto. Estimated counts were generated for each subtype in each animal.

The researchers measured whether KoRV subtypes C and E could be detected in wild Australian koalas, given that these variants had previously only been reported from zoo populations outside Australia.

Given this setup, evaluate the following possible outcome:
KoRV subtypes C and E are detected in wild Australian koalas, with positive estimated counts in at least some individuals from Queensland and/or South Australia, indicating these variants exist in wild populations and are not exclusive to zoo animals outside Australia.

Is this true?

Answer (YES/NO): YES